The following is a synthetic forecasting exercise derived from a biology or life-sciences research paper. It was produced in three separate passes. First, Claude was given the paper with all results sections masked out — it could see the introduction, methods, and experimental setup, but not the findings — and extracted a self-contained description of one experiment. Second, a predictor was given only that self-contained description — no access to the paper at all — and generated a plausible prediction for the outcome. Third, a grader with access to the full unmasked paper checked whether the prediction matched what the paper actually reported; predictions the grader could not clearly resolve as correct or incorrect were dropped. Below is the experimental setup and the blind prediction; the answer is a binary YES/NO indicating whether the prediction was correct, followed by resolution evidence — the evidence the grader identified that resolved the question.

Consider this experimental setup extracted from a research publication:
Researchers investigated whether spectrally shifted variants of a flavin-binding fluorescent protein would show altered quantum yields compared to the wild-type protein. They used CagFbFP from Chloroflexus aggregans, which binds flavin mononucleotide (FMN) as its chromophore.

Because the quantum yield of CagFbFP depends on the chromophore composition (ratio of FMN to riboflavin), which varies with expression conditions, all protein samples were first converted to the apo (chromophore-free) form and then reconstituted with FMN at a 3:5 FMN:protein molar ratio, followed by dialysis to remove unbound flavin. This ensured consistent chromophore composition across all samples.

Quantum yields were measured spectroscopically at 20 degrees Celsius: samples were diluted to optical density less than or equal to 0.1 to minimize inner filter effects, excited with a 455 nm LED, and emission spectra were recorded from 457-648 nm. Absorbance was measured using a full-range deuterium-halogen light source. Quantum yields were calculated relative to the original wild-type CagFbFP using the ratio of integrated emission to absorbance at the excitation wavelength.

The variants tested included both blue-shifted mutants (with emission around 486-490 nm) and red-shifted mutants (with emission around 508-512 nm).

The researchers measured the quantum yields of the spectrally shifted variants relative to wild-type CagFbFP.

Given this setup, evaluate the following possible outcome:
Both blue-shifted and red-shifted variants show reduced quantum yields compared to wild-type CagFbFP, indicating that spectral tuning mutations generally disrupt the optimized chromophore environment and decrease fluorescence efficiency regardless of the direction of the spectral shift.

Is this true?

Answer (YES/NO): YES